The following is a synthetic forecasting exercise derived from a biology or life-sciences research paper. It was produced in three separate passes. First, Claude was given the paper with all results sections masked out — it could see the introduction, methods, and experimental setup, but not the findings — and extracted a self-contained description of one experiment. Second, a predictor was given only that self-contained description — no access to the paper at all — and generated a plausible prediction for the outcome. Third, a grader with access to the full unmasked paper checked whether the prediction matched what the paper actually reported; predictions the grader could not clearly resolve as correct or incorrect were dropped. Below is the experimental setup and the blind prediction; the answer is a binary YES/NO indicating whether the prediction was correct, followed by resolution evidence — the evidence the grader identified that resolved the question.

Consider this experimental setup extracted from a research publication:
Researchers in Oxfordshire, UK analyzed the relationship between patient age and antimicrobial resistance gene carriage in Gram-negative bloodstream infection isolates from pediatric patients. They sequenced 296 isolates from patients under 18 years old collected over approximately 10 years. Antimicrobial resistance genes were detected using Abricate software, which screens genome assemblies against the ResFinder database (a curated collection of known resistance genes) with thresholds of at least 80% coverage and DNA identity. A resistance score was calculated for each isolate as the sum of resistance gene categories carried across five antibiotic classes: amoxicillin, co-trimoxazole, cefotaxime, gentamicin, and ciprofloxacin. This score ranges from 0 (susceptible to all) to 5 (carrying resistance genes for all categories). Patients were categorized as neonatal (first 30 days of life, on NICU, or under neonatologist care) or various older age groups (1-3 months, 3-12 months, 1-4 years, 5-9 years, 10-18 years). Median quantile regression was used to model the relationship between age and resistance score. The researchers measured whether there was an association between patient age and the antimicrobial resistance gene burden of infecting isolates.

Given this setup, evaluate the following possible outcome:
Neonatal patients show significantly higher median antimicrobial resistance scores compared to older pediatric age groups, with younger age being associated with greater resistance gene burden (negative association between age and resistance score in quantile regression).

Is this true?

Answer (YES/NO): NO